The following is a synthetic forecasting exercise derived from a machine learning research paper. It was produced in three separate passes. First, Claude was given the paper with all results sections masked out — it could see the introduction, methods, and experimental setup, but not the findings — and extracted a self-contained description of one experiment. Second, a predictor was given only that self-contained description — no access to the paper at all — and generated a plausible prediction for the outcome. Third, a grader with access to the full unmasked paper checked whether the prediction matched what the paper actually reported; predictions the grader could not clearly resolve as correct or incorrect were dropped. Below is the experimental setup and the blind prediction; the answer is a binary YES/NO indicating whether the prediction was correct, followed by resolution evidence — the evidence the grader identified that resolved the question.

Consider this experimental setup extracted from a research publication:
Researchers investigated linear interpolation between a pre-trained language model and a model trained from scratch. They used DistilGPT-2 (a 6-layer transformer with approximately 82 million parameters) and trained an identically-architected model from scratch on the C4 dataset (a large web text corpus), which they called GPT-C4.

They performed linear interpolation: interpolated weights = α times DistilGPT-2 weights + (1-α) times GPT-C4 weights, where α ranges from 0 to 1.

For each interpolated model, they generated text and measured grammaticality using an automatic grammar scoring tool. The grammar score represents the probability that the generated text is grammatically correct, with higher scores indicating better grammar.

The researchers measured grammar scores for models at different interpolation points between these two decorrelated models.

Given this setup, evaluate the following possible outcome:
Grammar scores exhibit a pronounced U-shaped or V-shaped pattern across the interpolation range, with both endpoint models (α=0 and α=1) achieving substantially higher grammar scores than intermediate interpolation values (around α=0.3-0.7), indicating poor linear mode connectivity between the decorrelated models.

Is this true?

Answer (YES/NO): YES